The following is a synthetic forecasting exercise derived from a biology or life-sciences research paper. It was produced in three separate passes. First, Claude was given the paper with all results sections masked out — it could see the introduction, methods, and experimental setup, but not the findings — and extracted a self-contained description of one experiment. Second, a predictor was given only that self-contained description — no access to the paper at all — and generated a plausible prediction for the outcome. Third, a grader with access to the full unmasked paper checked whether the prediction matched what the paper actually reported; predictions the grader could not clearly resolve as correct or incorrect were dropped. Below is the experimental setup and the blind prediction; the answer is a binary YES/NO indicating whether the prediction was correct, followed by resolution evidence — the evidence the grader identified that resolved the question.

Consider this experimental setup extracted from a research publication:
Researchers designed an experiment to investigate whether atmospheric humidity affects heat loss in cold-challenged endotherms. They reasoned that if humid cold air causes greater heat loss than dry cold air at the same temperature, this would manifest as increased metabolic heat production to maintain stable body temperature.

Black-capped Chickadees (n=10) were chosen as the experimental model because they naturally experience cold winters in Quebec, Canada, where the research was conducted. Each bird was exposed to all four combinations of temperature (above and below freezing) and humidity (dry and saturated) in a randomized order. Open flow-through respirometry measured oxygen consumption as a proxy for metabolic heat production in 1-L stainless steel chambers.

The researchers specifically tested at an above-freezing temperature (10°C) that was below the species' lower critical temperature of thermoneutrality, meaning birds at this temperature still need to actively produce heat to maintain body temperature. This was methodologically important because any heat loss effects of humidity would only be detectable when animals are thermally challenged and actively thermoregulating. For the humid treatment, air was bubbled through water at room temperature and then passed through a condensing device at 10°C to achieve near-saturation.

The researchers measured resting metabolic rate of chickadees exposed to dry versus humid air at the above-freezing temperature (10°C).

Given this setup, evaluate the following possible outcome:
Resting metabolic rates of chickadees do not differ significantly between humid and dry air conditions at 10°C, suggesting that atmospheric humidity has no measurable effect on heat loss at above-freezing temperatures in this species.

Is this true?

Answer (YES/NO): YES